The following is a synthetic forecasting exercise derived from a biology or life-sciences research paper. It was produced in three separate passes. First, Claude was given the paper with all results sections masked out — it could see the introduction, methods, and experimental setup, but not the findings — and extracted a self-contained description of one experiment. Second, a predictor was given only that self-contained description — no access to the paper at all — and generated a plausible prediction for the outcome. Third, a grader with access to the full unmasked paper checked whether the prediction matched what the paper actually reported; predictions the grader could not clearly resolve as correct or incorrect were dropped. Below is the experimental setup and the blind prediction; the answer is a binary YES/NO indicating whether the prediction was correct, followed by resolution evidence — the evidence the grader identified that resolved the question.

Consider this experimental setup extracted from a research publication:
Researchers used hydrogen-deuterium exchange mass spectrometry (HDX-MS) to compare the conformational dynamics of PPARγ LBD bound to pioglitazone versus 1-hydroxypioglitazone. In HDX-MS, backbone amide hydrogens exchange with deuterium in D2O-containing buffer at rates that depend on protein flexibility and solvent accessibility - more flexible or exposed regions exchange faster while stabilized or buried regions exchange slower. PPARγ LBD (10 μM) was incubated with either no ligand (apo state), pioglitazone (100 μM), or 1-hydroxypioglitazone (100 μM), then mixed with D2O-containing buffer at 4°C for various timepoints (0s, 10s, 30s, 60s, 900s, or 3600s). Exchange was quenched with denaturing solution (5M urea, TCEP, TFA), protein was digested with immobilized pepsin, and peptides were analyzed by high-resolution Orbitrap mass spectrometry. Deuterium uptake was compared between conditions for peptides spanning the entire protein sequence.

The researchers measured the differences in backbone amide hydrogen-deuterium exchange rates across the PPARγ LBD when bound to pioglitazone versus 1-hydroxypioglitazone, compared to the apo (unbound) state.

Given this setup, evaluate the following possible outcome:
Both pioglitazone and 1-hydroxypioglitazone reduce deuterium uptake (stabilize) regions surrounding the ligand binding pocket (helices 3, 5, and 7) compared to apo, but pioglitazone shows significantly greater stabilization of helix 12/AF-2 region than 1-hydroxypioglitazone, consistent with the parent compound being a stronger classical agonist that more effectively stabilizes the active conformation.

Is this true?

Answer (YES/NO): NO